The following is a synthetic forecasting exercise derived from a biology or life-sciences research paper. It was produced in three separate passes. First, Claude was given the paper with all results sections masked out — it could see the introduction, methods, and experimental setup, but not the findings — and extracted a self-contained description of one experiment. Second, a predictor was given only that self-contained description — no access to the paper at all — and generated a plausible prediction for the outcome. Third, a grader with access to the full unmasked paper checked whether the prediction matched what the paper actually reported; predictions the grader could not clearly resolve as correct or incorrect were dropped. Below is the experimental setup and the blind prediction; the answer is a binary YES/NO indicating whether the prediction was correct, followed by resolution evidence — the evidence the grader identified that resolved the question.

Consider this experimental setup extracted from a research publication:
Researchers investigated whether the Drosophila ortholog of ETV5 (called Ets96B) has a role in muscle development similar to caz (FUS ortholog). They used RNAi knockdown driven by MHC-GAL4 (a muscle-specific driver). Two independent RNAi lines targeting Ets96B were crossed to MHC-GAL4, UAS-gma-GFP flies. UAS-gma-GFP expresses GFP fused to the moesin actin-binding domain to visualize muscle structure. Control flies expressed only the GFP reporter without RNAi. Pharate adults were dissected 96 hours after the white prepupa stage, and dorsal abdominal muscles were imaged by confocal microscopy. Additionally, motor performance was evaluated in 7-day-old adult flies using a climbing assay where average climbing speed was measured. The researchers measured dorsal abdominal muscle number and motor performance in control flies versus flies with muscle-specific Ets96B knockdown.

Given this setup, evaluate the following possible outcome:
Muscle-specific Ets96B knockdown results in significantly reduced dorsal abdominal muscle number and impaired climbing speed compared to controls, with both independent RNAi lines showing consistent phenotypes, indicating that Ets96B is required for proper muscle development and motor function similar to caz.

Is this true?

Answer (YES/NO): NO